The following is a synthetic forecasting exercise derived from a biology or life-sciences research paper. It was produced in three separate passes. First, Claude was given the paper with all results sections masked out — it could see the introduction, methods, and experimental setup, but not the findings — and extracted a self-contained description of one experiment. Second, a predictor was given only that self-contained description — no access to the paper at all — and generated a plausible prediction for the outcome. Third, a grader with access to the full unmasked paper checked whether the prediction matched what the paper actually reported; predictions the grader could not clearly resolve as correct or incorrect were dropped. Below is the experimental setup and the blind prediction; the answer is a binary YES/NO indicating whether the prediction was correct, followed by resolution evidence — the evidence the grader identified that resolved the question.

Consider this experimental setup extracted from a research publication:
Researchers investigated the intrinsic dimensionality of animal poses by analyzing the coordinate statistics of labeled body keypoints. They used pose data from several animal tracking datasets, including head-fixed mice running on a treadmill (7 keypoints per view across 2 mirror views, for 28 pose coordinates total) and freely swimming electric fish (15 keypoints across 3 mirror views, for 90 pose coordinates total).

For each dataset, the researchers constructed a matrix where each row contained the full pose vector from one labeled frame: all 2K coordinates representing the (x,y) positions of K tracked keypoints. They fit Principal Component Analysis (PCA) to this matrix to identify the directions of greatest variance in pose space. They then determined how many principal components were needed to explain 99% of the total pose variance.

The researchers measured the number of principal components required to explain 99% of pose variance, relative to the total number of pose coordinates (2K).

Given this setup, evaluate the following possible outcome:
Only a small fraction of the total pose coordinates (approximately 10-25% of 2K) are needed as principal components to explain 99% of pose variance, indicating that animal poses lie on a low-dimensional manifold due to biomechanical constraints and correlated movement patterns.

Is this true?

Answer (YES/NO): NO